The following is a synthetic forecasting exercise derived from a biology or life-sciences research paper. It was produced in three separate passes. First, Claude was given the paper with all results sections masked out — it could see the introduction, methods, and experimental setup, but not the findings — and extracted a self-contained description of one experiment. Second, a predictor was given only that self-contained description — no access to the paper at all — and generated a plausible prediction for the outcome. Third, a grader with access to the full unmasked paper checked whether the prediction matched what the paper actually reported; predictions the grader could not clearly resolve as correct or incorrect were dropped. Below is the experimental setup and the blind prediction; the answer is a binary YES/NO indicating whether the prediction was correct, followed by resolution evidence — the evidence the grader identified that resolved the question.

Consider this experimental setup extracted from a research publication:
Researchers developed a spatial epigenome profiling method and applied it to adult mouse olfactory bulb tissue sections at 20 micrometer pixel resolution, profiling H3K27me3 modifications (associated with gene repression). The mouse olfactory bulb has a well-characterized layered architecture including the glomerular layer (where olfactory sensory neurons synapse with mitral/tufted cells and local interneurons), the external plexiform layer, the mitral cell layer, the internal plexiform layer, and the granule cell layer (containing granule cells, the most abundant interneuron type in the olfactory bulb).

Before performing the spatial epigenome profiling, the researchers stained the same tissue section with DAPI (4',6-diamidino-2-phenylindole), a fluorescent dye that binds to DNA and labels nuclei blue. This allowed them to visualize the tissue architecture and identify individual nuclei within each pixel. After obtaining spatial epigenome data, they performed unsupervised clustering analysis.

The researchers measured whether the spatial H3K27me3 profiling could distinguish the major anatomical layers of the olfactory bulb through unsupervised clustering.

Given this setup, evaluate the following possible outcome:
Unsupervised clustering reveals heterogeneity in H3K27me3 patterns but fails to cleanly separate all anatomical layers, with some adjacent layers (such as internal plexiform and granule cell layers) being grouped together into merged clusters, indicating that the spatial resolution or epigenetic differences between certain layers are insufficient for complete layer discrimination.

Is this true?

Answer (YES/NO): NO